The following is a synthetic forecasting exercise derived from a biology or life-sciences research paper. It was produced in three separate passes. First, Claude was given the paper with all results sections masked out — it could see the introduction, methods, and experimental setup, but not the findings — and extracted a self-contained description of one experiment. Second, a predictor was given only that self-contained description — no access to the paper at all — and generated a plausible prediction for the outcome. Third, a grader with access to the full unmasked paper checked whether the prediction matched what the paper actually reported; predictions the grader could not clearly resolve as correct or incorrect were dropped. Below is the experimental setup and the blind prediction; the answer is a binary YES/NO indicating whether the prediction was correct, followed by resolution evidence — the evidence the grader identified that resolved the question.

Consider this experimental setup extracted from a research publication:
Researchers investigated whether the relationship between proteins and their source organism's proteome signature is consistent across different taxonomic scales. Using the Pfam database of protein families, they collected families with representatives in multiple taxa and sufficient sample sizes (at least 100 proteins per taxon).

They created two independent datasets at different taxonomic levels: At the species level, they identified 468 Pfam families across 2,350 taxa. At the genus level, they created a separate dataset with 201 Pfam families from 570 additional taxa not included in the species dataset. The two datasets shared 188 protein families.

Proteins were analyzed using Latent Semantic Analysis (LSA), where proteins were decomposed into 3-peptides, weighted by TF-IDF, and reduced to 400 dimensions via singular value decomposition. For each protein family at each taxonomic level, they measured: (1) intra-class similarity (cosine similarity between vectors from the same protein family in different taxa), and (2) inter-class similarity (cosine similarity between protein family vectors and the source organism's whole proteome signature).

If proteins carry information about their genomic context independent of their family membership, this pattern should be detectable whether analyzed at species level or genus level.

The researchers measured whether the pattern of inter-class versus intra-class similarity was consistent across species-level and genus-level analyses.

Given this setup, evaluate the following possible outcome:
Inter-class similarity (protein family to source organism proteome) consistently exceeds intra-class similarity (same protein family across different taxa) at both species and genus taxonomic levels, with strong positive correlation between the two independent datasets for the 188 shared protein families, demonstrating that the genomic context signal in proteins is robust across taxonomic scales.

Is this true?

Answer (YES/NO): NO